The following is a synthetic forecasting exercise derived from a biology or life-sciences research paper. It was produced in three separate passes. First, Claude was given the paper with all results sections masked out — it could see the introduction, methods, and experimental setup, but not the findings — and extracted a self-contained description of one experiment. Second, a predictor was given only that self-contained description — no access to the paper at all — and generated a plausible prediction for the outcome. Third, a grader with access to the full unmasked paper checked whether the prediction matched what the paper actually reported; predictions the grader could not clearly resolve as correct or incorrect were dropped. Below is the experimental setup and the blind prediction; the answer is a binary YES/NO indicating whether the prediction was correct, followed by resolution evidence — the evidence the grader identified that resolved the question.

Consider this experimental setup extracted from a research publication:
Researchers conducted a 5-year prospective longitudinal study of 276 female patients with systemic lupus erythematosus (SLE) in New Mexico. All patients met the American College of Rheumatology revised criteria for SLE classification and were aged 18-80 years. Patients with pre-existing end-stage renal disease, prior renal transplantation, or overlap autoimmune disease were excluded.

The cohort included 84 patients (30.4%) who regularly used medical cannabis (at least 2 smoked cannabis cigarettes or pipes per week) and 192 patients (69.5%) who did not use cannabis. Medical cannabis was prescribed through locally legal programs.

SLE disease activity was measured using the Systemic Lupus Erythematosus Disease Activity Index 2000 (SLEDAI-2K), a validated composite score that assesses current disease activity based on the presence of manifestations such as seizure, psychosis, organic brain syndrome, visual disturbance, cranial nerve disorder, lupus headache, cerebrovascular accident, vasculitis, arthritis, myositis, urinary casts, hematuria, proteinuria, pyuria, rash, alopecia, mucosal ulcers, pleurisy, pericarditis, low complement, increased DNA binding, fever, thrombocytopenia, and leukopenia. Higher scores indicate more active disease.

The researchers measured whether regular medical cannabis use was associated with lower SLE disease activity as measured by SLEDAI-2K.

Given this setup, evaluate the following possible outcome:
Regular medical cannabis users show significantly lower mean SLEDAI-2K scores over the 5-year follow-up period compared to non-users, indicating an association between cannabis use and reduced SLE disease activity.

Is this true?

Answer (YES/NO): NO